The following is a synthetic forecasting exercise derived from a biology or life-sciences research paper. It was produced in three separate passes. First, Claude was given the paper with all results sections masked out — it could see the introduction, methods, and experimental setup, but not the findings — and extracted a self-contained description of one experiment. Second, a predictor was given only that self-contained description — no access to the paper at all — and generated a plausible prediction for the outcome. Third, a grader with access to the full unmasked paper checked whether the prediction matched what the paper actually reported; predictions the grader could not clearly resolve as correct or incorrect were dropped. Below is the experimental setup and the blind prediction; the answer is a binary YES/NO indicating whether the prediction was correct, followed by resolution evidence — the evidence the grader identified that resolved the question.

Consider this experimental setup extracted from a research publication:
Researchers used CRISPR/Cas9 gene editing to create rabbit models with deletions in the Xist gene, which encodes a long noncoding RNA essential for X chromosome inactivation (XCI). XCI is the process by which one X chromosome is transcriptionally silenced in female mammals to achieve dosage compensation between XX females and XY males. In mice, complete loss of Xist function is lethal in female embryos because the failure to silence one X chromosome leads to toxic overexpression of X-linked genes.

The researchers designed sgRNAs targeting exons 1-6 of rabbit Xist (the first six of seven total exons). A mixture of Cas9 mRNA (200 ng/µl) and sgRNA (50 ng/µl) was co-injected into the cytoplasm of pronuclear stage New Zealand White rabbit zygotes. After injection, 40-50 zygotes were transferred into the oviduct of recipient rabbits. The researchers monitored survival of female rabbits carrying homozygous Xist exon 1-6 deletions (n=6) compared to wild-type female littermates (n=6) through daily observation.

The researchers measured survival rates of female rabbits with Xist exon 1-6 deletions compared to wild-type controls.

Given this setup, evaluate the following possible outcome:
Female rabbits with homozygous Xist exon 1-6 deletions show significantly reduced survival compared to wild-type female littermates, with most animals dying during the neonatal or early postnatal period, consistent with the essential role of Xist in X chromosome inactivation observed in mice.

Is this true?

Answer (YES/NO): NO